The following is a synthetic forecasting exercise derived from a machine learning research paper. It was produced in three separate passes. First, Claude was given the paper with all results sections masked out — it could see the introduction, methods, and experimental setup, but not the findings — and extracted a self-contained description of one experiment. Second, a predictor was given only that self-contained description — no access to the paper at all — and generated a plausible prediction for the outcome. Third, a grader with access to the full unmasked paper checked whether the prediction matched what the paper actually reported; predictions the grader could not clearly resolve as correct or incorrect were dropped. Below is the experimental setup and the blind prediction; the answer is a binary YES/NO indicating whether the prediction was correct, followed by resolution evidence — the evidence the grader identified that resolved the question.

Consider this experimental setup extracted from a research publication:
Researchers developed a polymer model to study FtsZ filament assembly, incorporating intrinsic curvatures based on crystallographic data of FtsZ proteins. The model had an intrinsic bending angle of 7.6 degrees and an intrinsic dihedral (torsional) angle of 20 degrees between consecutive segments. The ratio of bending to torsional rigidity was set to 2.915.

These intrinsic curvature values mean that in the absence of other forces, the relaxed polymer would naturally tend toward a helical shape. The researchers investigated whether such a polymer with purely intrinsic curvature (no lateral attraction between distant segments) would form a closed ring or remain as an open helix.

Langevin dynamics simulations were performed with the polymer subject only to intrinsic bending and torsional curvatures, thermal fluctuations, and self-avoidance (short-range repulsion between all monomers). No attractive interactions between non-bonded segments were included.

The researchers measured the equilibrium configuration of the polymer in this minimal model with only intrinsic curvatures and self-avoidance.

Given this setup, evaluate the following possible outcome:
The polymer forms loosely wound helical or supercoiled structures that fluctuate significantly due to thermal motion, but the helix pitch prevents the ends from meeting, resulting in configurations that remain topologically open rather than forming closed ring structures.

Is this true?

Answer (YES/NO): YES